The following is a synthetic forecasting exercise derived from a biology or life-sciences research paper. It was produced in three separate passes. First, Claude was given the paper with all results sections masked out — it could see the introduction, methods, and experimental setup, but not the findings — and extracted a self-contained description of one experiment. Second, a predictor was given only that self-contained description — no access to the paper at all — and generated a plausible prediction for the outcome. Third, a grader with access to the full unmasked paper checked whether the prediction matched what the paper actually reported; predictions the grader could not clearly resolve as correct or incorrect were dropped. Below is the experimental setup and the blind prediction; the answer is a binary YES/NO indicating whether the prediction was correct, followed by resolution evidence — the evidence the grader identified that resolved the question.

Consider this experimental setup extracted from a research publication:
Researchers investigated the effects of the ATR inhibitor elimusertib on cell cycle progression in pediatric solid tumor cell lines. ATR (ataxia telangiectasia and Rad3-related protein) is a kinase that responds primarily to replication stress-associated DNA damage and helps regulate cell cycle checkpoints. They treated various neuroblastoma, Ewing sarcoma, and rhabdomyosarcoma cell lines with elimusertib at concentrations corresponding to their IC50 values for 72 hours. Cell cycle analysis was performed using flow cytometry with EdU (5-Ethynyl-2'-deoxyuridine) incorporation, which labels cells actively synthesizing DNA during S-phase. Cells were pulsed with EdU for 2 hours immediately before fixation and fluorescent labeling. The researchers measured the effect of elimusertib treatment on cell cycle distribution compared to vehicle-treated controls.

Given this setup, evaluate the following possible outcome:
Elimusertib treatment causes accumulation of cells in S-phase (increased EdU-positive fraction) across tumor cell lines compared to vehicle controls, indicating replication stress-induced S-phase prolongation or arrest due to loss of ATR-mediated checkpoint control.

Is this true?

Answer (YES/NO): NO